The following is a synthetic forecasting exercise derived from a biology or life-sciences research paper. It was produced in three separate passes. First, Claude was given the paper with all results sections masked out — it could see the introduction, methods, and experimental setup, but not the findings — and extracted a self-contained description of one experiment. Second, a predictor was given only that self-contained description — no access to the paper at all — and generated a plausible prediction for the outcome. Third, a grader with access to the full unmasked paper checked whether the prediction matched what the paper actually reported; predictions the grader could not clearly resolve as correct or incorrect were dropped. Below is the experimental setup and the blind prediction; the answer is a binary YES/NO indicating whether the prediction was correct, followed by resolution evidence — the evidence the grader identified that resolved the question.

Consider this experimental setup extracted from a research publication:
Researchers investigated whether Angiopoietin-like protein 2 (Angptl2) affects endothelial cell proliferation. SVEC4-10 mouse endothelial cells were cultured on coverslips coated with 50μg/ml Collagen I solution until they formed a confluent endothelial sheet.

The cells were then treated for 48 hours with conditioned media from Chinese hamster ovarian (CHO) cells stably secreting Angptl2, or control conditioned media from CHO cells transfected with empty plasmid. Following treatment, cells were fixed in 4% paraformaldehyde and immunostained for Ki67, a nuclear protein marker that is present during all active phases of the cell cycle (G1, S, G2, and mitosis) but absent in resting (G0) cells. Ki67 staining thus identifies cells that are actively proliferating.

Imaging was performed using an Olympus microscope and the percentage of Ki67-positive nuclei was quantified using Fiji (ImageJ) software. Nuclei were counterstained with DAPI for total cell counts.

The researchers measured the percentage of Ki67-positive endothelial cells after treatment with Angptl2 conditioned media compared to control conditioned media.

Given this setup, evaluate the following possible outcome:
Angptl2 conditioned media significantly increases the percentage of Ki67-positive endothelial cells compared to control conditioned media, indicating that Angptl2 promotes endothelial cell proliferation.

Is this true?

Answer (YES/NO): NO